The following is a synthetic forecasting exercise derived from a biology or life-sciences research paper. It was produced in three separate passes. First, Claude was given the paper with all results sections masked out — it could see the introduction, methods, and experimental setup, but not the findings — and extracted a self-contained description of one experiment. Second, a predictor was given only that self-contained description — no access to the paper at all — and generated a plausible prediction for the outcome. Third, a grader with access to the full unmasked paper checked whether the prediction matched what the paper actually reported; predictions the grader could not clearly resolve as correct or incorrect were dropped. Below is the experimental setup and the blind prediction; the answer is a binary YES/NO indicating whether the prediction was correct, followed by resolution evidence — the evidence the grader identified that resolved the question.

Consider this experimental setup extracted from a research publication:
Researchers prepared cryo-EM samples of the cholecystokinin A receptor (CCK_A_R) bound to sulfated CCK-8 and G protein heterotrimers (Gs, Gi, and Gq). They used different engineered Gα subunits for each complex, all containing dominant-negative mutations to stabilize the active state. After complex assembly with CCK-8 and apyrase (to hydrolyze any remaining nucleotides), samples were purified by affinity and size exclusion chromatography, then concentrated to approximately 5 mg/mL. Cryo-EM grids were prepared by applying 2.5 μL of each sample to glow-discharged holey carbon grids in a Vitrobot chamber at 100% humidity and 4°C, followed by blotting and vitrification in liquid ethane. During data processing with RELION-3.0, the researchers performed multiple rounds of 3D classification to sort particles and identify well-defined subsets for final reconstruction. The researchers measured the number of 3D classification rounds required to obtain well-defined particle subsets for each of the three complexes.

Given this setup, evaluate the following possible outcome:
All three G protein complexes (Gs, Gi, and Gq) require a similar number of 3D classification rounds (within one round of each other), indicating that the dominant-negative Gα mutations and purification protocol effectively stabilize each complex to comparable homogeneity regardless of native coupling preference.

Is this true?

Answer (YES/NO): NO